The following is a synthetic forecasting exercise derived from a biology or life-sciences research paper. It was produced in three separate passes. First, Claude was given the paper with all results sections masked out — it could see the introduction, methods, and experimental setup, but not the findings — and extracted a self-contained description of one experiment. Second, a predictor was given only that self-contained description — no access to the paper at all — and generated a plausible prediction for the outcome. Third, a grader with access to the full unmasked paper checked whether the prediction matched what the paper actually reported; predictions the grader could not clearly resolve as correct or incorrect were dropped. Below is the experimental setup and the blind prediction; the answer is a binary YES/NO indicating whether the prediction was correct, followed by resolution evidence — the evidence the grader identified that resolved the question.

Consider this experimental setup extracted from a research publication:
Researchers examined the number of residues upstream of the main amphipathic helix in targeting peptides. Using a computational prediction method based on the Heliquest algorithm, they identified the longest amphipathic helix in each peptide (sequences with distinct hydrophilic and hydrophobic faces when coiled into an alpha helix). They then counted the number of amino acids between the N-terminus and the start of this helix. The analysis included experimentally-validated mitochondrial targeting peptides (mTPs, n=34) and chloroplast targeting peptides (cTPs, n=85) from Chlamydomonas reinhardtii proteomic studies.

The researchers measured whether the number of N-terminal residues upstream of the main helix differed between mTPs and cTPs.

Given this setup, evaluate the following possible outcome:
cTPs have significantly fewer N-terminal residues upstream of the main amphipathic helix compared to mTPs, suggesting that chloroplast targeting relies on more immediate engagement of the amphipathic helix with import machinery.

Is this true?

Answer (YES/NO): NO